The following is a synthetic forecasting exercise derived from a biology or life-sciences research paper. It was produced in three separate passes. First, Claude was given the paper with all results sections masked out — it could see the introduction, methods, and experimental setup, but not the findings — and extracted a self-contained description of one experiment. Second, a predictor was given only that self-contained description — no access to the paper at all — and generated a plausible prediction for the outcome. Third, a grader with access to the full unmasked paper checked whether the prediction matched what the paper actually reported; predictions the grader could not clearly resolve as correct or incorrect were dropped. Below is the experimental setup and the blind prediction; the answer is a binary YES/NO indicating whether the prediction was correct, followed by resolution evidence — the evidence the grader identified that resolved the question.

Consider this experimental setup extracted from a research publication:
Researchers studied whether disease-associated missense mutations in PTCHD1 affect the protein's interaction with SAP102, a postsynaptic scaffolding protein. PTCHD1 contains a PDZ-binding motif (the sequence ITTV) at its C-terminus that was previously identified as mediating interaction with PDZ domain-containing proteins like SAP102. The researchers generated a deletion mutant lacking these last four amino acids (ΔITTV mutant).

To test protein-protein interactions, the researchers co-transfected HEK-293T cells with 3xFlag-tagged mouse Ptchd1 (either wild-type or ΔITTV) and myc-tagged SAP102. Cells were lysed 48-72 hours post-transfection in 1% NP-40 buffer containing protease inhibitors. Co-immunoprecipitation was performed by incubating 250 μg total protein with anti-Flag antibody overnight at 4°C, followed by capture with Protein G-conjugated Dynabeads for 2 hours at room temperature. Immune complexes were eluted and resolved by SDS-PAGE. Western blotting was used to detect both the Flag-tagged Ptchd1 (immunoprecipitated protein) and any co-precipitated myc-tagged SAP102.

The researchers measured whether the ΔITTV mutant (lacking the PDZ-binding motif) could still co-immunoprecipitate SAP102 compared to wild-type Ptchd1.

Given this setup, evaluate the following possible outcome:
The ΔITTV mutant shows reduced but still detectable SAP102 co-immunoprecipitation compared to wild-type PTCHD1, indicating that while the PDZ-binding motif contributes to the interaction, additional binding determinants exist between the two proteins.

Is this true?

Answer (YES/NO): NO